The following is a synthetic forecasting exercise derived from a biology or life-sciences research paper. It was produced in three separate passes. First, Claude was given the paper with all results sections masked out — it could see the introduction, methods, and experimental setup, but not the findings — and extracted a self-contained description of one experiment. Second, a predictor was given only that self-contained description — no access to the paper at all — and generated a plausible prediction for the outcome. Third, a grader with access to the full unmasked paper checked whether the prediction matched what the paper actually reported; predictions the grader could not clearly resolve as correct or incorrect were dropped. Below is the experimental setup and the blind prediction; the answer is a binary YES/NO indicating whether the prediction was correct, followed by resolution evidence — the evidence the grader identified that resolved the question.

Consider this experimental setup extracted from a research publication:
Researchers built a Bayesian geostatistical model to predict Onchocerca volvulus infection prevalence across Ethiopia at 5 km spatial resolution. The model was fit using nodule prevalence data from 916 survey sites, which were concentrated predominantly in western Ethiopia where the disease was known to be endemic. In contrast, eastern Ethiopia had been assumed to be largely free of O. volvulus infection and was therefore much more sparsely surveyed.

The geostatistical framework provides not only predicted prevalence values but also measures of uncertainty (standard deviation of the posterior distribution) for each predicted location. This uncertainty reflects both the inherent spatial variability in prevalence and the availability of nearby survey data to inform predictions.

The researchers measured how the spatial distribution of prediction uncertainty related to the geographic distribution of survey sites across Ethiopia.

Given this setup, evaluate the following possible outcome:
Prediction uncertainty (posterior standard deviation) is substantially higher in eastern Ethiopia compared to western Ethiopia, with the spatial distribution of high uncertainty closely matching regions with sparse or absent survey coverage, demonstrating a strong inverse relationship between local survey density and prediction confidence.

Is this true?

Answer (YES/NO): YES